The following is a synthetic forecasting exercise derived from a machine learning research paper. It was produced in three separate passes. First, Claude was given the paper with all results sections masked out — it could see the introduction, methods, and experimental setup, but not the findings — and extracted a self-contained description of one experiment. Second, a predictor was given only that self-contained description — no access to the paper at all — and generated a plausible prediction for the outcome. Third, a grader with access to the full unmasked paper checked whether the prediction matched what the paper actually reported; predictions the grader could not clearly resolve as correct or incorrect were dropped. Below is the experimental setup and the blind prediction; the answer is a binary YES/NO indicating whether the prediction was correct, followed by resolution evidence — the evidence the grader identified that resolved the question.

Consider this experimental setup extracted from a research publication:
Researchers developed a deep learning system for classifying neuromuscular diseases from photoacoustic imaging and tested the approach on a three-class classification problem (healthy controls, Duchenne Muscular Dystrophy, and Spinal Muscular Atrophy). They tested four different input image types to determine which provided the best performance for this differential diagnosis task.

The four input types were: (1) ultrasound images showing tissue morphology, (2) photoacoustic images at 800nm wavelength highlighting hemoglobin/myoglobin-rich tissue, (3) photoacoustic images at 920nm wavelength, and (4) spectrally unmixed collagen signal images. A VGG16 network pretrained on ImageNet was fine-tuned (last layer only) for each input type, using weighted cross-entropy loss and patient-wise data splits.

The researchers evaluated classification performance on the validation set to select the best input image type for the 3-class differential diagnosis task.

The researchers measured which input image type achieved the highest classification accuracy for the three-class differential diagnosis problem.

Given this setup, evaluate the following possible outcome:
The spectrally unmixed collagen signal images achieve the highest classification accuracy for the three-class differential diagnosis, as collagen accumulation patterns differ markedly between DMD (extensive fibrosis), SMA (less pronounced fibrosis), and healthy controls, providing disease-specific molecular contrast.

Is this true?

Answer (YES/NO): NO